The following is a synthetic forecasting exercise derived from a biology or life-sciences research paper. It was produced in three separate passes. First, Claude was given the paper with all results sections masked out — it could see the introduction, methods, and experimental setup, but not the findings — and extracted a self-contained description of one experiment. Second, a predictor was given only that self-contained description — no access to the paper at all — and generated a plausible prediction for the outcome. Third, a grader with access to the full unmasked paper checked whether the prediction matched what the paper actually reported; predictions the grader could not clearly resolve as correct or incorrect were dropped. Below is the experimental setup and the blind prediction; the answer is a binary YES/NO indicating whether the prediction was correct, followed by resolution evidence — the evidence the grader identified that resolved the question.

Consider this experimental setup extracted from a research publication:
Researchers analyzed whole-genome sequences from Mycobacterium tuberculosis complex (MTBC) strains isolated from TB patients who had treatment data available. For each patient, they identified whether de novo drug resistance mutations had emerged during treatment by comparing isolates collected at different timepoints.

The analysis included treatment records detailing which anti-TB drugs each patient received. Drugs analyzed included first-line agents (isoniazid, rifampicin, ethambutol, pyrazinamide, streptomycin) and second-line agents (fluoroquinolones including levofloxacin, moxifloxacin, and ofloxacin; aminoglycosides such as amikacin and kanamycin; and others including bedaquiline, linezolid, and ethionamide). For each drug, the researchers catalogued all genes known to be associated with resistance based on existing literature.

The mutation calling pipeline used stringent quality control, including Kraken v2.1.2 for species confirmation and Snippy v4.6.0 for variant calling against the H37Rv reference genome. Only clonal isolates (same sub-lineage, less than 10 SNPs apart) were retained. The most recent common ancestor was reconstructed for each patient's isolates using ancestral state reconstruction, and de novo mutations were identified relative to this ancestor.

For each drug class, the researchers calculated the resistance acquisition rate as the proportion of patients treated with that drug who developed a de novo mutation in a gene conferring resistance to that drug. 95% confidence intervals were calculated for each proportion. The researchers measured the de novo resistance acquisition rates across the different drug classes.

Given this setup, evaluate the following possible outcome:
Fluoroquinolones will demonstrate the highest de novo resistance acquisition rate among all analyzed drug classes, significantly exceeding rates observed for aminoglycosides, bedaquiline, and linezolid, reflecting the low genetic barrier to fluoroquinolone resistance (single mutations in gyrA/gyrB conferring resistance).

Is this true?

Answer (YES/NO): YES